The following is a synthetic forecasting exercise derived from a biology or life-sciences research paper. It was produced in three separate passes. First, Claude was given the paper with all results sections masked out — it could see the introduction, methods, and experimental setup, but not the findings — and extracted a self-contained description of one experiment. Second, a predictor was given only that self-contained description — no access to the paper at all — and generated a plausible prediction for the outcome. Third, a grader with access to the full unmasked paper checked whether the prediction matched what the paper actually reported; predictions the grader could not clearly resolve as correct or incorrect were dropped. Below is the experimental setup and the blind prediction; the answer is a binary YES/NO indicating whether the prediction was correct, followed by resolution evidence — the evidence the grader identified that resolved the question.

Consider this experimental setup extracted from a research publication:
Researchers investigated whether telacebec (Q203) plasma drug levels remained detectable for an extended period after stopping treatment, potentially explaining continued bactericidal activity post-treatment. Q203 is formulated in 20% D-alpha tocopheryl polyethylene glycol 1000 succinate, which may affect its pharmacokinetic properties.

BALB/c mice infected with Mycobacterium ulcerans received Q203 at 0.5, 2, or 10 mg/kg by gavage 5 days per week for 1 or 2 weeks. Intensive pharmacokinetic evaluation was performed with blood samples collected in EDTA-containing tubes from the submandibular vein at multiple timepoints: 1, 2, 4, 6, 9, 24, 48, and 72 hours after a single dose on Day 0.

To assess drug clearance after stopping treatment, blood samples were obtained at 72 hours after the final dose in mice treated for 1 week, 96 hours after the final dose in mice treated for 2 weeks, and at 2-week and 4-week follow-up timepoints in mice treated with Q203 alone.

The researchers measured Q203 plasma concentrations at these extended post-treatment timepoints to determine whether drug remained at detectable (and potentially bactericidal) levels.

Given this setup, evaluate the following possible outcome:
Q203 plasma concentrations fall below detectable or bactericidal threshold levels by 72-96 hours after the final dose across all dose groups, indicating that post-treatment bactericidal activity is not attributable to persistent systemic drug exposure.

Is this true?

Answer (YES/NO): NO